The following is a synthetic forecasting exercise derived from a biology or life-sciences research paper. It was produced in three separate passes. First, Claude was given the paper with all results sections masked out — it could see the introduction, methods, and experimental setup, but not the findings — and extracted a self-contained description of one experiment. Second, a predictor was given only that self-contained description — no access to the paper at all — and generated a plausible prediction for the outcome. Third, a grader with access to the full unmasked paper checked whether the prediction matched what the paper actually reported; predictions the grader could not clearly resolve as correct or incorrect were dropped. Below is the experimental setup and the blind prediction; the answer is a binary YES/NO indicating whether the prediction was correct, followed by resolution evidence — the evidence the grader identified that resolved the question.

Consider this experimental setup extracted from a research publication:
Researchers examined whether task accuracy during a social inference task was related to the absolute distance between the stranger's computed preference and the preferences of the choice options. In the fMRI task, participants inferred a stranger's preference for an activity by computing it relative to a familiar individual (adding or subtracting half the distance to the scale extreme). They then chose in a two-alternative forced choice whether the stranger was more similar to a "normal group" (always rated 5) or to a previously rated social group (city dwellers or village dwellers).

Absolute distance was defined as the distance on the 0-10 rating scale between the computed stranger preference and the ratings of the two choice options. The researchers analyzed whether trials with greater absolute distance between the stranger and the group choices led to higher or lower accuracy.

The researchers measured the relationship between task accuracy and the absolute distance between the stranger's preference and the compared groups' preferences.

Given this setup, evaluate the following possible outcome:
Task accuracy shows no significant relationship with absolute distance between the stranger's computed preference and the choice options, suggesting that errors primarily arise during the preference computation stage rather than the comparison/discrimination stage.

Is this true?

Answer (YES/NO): NO